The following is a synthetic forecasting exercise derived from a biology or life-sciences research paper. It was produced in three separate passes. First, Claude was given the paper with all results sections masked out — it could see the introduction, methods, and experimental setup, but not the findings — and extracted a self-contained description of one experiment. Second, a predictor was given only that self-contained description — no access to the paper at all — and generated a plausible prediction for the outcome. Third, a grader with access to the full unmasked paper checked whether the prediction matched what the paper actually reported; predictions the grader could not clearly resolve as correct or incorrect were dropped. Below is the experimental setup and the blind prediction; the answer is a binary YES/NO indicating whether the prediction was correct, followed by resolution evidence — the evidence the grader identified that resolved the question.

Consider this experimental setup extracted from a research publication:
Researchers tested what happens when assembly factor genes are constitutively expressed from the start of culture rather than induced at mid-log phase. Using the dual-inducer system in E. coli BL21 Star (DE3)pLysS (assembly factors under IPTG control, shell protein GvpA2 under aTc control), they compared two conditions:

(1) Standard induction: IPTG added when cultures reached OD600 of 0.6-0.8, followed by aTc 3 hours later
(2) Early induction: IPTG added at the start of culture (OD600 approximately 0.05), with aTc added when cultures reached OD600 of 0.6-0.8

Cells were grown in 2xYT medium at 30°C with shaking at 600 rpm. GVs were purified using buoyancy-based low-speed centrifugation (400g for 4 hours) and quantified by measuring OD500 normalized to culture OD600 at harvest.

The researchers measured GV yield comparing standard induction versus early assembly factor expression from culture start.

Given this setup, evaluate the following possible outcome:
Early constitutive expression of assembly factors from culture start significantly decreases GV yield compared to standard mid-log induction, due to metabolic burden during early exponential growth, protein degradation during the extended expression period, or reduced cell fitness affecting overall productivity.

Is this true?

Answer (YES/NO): NO